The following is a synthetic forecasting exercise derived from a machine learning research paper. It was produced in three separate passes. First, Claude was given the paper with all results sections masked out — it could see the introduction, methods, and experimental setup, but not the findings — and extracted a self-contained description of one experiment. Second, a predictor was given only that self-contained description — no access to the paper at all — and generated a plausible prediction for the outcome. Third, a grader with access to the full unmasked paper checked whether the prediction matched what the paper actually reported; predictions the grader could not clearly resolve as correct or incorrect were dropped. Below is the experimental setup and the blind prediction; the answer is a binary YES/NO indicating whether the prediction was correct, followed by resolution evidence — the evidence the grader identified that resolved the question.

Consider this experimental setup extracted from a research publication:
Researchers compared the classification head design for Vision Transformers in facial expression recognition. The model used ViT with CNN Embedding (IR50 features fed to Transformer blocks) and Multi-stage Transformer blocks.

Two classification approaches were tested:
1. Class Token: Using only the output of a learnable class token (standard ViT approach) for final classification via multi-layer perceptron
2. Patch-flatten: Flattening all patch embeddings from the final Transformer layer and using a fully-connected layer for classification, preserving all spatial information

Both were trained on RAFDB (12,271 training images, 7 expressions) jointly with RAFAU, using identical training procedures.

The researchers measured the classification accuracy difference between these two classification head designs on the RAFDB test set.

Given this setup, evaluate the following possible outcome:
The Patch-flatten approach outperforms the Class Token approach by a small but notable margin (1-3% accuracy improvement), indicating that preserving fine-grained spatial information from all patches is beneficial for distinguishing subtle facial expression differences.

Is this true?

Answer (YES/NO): NO